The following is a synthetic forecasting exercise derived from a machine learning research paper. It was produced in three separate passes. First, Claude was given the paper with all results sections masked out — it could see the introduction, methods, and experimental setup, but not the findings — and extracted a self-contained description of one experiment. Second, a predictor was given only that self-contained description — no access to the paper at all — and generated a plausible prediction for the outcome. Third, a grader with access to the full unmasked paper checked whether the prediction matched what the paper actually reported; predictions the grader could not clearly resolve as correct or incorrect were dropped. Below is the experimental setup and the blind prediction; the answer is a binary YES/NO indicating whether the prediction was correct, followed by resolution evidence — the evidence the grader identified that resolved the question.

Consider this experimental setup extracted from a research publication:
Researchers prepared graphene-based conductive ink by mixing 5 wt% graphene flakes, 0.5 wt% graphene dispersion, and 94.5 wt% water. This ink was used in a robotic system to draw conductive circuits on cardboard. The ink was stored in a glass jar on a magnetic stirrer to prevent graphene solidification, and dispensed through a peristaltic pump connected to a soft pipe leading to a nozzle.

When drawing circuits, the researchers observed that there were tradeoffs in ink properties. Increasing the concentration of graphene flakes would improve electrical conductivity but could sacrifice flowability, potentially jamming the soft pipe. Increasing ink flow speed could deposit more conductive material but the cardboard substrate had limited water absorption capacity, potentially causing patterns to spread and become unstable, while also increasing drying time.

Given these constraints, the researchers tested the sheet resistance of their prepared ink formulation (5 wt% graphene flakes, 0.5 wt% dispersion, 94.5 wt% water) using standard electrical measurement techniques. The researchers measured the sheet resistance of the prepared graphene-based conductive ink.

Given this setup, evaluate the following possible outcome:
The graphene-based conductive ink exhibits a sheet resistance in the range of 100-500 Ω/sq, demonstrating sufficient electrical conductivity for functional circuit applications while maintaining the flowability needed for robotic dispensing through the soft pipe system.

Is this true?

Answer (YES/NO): NO